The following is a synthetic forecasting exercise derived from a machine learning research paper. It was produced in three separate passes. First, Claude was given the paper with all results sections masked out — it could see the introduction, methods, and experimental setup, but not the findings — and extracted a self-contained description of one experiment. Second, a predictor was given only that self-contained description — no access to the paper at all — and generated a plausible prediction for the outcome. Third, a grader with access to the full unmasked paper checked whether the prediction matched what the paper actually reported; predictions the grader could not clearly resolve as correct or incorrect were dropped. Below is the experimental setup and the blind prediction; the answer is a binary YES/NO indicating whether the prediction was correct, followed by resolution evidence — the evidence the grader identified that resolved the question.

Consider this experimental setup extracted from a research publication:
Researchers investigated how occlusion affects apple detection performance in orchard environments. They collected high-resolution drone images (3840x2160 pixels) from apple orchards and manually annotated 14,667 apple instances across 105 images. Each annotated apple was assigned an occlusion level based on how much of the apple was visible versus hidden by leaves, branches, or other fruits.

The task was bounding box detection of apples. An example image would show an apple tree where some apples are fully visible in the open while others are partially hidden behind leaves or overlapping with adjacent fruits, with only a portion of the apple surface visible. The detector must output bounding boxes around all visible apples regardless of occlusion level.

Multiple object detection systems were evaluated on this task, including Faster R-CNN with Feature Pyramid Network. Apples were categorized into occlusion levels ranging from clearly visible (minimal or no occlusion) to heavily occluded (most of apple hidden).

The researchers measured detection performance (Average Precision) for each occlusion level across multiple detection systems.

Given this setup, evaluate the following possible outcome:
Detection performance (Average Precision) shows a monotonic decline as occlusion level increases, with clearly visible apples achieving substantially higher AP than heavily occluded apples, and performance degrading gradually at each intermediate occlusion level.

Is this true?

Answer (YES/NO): NO